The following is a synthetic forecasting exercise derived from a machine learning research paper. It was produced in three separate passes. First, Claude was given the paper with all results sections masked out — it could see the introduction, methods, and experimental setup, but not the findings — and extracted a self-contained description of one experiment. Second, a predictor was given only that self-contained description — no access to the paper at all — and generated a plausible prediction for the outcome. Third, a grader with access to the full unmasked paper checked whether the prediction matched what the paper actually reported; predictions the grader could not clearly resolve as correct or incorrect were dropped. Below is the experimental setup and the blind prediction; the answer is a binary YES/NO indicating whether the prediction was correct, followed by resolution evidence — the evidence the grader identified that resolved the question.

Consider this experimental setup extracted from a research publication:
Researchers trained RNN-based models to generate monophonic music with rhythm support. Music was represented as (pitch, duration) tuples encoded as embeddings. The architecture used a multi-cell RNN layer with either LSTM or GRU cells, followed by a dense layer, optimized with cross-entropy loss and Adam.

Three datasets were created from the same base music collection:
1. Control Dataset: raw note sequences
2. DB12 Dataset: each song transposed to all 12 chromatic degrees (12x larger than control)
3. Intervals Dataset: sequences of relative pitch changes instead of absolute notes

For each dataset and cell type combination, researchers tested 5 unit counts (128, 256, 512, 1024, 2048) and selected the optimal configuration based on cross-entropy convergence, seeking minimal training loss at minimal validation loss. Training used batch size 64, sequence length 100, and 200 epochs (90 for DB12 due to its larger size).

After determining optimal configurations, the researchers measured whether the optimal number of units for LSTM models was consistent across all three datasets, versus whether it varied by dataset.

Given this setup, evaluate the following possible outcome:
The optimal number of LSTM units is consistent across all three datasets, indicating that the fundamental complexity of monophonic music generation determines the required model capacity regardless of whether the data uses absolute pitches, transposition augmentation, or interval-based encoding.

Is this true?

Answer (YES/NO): YES